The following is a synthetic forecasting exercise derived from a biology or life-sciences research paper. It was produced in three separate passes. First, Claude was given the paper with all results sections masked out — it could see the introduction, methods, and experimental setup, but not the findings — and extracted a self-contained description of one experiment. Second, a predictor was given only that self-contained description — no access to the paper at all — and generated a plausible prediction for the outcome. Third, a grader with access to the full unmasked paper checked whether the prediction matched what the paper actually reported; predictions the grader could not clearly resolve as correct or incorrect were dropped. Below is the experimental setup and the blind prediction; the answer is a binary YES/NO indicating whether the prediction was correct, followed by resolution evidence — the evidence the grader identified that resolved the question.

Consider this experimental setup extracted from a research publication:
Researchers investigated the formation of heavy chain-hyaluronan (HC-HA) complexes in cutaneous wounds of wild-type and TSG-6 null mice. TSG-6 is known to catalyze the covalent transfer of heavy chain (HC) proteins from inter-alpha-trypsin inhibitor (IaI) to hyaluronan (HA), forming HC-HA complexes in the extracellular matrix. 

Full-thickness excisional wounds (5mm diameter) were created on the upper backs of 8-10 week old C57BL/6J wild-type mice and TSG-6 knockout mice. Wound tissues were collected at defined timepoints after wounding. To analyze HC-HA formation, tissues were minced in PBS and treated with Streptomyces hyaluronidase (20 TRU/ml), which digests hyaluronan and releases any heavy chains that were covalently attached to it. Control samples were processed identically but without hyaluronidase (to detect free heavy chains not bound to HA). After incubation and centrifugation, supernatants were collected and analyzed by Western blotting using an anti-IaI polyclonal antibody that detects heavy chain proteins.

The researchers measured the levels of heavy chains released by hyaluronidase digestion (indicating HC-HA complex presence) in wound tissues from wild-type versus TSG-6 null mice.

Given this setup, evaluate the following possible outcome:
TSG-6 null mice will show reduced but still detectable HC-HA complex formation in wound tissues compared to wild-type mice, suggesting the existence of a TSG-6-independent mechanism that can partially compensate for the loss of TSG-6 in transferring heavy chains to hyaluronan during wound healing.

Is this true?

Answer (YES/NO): NO